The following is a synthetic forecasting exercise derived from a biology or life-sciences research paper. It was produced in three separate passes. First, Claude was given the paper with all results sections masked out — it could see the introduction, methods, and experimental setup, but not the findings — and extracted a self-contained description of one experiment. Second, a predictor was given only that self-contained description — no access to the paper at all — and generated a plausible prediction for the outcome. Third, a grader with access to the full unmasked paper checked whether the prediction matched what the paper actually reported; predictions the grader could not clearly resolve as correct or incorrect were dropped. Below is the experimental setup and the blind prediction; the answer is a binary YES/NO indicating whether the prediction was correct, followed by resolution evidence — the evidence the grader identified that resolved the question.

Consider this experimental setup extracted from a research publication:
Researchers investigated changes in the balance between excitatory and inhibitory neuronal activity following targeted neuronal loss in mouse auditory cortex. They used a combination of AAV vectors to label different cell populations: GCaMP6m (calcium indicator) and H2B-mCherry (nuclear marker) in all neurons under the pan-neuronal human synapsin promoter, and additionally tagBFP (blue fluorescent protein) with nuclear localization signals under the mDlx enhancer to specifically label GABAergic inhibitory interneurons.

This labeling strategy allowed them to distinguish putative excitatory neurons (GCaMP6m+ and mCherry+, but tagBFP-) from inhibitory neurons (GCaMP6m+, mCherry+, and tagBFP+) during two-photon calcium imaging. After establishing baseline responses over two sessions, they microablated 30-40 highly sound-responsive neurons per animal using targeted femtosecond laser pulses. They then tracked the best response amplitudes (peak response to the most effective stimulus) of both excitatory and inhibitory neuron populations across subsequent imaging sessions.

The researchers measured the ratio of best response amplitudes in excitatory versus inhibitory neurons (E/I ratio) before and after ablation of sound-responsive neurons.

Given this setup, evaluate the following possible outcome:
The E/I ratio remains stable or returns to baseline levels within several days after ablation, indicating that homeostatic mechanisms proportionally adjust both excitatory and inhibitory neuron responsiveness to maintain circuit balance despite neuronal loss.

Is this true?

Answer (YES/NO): NO